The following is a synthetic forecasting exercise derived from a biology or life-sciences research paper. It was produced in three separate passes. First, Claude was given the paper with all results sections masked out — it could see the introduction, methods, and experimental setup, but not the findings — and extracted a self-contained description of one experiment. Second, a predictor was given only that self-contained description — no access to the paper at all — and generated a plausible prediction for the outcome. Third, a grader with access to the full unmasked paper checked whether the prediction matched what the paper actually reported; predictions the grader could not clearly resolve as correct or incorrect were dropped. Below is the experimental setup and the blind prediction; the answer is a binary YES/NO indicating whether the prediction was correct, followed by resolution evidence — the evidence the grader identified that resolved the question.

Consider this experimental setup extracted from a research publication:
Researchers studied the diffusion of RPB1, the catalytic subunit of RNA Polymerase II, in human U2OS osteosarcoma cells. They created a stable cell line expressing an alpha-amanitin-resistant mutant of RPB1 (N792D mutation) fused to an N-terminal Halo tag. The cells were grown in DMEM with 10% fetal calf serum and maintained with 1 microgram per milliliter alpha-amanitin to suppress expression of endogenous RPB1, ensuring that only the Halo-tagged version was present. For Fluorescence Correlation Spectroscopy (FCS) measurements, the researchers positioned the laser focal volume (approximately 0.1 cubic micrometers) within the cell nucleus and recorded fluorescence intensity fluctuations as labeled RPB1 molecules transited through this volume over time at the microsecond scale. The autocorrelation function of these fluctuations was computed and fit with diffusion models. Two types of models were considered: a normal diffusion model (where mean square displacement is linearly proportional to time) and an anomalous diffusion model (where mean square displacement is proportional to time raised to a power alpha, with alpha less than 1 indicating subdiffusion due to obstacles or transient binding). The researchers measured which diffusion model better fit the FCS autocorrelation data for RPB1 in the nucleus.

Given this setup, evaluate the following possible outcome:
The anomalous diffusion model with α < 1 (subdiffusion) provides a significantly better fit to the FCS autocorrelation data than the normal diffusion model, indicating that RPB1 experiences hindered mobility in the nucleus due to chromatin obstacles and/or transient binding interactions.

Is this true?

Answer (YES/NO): YES